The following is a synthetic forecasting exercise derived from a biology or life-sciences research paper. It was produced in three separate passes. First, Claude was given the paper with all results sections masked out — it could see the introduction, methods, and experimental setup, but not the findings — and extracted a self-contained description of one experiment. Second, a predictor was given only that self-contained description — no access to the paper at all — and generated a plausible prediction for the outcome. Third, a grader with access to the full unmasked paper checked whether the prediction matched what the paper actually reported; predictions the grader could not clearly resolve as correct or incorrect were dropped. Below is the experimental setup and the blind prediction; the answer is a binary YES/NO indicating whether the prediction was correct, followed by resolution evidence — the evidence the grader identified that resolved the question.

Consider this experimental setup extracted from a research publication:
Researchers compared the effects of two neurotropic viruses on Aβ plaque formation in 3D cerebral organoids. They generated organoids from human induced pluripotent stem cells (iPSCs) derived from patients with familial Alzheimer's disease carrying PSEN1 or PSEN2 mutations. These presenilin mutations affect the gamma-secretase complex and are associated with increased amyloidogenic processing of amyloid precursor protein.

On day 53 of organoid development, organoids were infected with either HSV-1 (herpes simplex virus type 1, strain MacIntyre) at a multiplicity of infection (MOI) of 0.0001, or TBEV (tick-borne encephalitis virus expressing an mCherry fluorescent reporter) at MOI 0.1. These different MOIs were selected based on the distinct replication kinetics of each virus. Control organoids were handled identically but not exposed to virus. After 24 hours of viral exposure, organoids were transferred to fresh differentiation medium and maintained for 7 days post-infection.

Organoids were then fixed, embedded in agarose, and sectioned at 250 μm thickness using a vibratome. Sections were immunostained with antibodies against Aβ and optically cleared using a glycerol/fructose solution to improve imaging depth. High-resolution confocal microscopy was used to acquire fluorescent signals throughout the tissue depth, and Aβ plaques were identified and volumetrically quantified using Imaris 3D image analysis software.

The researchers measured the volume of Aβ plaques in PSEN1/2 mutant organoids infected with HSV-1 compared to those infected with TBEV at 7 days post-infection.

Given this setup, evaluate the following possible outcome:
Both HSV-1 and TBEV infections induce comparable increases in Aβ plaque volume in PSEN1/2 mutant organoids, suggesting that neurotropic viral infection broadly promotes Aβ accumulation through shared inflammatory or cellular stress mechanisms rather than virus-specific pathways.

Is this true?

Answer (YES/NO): NO